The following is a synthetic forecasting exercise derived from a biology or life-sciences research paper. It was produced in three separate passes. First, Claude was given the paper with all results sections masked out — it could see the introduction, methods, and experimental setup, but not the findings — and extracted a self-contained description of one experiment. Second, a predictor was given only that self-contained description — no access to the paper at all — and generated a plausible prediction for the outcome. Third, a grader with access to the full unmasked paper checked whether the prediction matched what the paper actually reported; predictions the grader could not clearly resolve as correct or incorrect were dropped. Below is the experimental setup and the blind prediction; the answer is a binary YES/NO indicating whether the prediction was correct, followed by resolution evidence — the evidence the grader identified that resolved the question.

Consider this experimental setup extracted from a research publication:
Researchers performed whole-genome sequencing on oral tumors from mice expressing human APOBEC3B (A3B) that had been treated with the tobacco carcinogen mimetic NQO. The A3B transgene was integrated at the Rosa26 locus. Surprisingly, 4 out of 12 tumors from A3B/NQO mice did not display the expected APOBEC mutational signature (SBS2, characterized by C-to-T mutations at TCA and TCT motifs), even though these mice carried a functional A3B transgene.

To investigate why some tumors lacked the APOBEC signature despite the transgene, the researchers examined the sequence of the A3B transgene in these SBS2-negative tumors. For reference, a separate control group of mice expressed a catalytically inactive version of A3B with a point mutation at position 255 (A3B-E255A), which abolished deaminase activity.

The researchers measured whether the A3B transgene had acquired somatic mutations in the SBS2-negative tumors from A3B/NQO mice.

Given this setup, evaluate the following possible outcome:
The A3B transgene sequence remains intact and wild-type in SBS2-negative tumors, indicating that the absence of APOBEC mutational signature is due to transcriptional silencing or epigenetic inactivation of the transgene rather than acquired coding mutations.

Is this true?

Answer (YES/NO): NO